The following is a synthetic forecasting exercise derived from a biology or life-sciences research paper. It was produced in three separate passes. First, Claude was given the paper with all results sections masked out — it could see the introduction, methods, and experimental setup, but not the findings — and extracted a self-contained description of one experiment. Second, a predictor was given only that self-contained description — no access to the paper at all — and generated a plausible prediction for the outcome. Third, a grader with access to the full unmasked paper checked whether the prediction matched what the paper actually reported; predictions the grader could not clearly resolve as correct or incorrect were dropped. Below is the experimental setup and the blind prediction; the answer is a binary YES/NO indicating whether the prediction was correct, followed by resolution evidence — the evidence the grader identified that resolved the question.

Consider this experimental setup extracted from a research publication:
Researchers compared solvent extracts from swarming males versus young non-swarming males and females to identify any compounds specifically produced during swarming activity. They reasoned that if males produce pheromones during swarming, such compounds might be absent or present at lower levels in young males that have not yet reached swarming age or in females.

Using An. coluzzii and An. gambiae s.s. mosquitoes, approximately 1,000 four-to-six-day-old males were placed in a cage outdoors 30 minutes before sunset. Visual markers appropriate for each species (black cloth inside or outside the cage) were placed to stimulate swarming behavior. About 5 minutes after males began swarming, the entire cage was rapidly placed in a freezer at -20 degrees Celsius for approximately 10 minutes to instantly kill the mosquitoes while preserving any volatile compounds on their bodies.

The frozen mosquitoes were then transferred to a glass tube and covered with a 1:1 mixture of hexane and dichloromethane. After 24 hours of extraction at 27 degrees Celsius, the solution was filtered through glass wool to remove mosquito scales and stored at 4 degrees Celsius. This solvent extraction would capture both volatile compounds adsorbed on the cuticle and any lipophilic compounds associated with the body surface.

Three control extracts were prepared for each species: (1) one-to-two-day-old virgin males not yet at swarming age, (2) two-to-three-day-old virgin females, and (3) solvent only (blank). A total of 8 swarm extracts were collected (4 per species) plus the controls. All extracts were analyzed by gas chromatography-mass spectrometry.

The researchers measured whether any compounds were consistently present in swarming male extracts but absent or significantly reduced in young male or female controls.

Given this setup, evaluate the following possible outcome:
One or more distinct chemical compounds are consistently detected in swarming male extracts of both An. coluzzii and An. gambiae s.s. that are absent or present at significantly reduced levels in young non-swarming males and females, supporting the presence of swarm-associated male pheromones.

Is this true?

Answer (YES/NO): NO